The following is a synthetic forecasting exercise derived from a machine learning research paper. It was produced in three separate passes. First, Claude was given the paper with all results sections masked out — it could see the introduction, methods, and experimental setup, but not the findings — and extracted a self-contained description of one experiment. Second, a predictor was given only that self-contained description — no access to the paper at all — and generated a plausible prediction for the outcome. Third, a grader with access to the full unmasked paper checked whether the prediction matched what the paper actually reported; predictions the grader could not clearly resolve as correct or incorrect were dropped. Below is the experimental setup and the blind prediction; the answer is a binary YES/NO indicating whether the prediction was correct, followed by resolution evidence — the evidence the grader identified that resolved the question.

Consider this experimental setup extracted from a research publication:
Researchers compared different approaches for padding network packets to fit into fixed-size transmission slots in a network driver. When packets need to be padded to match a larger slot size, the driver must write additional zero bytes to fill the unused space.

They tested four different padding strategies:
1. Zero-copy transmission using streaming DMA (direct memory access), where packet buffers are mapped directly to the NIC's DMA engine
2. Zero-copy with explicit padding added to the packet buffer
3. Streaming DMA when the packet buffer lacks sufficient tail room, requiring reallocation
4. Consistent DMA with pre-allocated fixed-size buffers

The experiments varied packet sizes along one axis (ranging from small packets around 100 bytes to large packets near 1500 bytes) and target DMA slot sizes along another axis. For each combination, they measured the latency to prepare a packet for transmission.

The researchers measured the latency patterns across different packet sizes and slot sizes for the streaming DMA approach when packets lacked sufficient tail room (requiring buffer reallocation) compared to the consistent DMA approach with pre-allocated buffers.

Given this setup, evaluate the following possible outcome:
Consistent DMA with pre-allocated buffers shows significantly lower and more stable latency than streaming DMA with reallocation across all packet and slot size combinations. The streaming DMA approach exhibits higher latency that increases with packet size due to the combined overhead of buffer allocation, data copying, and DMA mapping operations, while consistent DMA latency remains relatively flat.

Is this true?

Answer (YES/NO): NO